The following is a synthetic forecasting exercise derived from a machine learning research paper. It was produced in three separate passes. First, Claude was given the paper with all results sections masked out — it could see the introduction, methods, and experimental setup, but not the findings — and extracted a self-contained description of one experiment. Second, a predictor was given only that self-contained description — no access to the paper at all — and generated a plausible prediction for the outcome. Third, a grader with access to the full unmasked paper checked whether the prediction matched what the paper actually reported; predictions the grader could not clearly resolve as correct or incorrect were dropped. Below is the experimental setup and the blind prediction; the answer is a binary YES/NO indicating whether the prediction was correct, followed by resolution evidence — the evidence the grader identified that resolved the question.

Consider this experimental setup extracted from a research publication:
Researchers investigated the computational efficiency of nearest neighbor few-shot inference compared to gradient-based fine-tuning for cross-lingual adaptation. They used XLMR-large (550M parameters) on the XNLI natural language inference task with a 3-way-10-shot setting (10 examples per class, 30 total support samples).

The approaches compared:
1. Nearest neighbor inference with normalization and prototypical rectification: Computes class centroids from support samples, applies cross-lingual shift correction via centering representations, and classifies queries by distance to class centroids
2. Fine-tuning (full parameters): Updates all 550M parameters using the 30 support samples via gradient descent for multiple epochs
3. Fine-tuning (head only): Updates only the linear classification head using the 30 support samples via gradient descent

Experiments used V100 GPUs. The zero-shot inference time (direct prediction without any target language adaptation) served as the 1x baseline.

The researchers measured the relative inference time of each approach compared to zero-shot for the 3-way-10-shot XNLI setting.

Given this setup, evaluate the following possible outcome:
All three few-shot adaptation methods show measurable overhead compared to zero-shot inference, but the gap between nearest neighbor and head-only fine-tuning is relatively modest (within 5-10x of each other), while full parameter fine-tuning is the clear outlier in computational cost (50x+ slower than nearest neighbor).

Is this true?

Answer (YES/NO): NO